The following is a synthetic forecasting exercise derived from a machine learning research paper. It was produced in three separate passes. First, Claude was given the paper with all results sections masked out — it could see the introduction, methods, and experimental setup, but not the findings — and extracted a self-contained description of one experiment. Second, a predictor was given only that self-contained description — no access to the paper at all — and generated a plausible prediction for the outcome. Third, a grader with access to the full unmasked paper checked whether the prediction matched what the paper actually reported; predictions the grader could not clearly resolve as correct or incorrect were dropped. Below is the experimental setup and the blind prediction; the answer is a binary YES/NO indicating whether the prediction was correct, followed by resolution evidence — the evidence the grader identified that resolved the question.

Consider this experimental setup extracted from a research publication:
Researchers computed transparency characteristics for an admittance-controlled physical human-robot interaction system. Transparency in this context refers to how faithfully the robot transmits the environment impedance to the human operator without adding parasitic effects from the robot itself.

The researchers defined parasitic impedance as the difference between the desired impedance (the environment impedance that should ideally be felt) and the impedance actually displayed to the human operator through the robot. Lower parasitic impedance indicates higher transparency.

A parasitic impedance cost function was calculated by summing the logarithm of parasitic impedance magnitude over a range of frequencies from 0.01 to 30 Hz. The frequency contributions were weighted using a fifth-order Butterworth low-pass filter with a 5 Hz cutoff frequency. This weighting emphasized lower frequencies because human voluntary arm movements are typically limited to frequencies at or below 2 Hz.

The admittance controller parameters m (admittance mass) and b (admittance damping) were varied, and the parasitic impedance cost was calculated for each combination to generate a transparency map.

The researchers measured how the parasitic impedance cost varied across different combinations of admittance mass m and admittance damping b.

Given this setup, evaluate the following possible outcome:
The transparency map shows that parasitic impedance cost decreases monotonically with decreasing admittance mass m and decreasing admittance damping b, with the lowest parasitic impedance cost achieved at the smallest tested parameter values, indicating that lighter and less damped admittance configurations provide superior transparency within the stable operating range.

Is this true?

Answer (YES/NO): YES